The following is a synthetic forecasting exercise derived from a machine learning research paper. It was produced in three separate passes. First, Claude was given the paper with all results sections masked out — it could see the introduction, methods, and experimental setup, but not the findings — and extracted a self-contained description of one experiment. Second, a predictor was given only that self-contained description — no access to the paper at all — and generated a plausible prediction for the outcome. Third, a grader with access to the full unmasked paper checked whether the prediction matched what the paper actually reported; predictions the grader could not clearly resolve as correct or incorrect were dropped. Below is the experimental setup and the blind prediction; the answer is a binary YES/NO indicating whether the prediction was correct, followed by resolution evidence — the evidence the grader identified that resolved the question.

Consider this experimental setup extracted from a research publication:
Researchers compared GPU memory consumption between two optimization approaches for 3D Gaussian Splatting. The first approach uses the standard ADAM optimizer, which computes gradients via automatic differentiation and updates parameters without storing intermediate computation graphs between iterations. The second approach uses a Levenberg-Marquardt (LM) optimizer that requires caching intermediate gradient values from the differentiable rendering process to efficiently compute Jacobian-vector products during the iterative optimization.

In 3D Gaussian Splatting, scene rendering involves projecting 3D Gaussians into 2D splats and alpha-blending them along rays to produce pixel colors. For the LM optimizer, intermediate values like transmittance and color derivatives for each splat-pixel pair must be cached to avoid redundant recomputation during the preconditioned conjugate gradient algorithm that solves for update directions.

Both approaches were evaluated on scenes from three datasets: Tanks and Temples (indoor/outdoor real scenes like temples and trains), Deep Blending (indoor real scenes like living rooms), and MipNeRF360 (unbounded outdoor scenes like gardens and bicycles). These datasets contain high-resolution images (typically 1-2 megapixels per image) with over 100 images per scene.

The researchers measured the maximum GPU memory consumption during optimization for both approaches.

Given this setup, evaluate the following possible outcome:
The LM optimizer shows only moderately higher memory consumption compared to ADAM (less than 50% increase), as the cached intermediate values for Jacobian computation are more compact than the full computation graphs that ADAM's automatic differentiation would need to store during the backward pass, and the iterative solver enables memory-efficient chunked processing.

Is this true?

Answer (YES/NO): NO